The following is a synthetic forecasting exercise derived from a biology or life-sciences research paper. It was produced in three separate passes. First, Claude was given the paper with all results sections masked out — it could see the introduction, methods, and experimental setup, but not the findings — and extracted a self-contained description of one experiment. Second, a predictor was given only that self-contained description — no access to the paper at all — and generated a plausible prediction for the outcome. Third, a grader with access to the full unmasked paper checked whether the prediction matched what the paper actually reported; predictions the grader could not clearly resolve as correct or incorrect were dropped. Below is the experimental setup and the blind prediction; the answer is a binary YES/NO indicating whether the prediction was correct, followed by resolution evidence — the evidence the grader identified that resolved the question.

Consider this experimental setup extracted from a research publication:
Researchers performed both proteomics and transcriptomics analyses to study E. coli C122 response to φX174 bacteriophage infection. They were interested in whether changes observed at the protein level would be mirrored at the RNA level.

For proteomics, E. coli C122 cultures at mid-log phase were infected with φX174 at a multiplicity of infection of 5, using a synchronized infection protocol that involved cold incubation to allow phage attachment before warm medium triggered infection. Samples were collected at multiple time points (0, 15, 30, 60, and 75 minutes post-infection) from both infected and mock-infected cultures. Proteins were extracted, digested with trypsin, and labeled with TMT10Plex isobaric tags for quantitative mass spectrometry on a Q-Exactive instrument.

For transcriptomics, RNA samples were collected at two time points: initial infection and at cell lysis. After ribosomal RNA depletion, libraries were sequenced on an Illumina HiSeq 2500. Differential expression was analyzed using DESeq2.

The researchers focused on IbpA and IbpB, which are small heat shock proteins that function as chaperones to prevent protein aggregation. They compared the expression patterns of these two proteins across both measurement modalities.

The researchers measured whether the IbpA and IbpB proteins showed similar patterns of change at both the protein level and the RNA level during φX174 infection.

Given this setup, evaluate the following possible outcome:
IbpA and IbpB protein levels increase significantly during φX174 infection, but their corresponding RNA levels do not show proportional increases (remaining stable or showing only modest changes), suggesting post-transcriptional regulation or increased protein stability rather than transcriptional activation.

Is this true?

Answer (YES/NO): NO